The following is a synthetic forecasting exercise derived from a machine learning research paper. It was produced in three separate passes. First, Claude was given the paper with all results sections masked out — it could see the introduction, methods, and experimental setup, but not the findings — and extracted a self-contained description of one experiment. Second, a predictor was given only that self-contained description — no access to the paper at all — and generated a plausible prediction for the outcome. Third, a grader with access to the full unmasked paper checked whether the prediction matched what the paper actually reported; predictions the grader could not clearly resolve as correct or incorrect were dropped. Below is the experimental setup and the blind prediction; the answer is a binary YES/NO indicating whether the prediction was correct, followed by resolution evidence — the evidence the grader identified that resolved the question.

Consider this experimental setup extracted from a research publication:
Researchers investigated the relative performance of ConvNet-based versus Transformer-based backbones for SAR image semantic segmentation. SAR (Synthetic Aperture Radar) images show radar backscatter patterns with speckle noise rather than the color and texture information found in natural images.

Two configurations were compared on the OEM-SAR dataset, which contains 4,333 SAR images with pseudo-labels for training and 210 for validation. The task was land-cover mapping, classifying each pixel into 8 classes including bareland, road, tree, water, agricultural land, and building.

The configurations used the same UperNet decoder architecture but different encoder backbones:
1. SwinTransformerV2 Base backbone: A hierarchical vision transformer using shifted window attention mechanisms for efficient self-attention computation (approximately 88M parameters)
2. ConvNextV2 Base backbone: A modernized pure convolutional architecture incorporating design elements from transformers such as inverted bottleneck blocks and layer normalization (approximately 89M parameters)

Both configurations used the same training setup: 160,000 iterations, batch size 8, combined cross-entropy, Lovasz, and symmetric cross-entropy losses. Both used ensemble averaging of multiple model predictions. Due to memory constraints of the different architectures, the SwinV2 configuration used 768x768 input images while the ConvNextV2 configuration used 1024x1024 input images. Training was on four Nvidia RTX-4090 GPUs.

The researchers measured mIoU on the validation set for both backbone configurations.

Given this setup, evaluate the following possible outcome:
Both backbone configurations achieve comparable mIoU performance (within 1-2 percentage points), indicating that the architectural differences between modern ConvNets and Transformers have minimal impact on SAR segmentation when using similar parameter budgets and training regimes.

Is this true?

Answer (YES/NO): NO